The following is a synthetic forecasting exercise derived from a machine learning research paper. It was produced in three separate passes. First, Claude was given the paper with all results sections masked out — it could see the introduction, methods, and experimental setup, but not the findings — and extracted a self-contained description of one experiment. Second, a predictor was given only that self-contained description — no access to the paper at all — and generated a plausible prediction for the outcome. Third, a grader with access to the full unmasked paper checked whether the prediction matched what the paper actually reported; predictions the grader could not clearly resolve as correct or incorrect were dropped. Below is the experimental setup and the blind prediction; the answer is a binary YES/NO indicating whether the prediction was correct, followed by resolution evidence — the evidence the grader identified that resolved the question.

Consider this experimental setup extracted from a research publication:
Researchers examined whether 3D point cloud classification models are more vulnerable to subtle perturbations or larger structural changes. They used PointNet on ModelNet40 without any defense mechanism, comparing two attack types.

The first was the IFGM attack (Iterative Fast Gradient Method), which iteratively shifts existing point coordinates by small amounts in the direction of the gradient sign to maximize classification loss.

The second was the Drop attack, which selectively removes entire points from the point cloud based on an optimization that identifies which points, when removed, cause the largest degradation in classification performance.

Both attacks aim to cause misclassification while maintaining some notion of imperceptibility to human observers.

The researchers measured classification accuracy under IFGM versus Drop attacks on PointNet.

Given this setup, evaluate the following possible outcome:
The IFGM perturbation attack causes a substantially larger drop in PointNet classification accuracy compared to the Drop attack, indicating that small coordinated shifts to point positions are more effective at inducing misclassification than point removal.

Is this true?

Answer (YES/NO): NO